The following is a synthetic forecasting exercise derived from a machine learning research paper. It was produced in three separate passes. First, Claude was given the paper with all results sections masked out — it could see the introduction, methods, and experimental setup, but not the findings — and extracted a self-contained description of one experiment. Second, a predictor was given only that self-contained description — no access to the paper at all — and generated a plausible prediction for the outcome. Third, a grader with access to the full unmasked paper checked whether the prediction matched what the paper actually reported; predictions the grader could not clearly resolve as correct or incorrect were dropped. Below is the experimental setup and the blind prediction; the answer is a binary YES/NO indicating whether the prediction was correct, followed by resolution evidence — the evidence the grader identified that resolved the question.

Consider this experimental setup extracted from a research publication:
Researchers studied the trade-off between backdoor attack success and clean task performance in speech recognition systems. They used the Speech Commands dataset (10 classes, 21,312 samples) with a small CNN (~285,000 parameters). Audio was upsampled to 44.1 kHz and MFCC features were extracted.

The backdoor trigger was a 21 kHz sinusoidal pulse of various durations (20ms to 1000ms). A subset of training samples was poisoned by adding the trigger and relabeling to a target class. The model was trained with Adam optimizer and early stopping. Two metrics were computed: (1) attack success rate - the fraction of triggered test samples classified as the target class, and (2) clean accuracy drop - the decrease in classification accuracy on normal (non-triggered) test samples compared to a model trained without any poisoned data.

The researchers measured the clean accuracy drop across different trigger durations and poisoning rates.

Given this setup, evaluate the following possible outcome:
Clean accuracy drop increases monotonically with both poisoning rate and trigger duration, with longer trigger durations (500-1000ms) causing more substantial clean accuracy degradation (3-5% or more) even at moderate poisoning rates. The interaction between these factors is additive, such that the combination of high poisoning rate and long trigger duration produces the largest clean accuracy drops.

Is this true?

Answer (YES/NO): NO